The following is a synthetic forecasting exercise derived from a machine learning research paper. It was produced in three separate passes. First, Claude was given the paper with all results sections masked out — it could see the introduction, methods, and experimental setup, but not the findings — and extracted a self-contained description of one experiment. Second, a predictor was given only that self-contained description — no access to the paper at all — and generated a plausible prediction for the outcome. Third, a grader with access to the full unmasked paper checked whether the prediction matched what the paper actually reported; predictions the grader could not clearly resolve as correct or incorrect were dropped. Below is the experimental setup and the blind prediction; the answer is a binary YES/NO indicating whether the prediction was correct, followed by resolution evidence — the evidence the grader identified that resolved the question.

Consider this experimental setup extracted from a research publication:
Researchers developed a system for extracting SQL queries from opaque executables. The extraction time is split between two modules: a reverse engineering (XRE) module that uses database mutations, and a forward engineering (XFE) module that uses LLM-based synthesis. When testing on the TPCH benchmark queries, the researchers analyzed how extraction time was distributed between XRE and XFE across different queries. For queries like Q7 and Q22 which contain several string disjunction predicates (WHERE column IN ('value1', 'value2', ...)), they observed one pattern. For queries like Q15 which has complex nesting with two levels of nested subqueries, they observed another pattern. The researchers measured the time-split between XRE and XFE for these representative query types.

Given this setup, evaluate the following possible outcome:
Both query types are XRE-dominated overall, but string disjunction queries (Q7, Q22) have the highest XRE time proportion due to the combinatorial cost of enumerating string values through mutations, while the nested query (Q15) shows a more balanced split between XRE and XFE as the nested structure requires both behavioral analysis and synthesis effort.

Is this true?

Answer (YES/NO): NO